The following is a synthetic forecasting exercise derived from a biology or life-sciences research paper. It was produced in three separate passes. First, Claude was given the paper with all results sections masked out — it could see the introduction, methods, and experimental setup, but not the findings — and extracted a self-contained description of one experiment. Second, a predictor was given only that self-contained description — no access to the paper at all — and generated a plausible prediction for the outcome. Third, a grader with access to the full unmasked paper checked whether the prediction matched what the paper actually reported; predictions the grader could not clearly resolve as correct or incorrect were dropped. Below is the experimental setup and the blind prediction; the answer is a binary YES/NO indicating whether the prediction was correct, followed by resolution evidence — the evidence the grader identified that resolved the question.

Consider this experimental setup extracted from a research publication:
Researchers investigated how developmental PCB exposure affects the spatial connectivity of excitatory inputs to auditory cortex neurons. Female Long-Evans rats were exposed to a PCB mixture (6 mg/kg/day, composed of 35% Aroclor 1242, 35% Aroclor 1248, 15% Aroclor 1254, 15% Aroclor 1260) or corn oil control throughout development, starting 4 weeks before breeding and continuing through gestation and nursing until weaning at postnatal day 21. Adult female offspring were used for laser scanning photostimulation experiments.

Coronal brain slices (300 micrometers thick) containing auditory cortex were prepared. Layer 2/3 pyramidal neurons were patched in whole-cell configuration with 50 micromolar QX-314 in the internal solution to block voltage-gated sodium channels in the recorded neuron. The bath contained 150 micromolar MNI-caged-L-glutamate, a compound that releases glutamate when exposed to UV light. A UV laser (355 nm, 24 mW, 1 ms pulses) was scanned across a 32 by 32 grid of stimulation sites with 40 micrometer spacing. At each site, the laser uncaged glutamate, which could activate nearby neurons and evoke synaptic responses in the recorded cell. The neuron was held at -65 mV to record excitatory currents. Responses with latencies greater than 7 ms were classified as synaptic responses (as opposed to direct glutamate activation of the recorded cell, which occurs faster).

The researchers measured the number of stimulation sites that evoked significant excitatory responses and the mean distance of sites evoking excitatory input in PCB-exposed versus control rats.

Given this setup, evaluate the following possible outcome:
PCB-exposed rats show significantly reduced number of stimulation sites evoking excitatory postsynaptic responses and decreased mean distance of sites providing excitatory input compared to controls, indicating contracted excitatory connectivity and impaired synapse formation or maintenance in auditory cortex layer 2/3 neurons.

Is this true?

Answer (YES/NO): NO